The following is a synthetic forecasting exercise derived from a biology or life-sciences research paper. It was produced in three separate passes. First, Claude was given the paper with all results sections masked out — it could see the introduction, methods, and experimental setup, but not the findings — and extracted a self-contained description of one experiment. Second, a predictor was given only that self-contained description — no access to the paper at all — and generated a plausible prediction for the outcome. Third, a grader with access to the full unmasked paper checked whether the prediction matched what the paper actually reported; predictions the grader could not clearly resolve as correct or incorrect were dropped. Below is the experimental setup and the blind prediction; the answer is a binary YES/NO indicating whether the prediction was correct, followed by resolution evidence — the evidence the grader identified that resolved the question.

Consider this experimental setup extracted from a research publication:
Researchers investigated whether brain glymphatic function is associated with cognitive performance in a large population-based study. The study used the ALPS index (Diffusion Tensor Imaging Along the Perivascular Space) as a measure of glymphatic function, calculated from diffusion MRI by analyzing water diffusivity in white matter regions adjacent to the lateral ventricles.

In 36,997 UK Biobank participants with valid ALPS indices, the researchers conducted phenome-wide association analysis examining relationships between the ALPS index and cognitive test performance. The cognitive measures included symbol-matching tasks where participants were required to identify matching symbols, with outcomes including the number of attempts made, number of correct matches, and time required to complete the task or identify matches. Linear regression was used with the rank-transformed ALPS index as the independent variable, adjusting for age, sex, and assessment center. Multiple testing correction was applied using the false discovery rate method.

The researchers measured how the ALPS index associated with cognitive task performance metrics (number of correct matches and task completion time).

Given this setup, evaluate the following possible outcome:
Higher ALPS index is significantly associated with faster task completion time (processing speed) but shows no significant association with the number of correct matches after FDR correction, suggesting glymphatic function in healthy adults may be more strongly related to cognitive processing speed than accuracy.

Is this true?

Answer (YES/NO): NO